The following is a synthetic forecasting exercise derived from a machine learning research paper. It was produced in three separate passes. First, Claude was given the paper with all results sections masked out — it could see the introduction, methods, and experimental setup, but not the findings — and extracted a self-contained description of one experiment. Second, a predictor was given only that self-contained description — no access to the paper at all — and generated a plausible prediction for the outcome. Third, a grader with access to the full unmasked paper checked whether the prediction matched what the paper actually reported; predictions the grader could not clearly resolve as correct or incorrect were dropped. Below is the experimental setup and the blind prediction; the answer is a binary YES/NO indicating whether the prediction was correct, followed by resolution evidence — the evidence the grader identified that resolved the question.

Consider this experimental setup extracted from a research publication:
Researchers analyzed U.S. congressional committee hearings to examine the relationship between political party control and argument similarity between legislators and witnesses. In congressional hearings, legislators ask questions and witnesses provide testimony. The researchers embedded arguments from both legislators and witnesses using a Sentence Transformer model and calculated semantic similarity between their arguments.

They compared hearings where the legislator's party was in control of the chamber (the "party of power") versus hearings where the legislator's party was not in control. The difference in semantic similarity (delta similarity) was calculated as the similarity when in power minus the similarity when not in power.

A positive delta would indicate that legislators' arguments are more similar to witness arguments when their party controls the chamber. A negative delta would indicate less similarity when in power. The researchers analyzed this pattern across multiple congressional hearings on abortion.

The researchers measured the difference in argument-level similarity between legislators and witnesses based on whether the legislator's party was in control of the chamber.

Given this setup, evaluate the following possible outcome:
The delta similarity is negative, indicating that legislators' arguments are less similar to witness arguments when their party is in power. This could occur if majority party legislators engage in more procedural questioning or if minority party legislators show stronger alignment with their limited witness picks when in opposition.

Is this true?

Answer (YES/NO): NO